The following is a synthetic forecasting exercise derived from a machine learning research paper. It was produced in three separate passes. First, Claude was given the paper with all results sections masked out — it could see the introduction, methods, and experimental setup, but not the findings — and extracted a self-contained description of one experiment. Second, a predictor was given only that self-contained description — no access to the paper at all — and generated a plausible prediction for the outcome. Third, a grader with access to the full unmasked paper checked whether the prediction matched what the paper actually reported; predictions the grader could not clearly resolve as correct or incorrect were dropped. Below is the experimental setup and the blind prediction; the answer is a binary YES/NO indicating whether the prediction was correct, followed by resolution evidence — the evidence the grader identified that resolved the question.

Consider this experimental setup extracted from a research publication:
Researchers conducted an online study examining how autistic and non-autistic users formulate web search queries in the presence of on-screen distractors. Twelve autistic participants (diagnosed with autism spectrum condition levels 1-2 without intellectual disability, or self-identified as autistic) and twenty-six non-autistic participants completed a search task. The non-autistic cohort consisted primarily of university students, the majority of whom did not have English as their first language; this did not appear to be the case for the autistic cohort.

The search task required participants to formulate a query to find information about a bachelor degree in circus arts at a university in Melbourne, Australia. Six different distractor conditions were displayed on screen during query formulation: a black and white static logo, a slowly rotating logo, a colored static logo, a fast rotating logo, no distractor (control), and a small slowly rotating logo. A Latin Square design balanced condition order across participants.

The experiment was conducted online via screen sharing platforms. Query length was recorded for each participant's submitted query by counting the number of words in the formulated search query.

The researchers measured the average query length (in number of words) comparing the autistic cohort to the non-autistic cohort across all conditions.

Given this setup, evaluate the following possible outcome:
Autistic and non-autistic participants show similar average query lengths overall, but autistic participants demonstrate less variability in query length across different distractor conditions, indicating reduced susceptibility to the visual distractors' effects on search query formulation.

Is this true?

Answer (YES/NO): NO